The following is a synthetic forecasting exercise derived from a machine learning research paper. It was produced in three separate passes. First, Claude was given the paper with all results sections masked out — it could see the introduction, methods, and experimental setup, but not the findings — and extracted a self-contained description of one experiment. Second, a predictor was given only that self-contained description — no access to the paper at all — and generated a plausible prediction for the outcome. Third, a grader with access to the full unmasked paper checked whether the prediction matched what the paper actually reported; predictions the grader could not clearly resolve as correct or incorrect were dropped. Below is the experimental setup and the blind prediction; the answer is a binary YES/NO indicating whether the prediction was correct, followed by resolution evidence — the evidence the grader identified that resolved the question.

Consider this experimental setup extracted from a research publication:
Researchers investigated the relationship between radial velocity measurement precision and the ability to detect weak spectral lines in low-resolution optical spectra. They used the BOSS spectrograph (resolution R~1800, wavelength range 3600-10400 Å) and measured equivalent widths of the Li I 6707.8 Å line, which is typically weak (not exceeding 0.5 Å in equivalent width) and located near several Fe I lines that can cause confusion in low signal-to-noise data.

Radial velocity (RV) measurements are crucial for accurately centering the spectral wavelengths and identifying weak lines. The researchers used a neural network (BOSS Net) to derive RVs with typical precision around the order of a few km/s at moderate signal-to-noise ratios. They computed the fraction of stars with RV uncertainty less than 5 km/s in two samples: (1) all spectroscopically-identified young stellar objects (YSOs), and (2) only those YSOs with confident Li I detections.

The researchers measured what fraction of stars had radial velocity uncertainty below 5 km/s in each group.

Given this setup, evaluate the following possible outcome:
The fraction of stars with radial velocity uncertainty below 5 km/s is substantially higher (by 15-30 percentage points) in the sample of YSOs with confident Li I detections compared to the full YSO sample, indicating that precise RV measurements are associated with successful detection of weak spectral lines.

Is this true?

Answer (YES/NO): NO